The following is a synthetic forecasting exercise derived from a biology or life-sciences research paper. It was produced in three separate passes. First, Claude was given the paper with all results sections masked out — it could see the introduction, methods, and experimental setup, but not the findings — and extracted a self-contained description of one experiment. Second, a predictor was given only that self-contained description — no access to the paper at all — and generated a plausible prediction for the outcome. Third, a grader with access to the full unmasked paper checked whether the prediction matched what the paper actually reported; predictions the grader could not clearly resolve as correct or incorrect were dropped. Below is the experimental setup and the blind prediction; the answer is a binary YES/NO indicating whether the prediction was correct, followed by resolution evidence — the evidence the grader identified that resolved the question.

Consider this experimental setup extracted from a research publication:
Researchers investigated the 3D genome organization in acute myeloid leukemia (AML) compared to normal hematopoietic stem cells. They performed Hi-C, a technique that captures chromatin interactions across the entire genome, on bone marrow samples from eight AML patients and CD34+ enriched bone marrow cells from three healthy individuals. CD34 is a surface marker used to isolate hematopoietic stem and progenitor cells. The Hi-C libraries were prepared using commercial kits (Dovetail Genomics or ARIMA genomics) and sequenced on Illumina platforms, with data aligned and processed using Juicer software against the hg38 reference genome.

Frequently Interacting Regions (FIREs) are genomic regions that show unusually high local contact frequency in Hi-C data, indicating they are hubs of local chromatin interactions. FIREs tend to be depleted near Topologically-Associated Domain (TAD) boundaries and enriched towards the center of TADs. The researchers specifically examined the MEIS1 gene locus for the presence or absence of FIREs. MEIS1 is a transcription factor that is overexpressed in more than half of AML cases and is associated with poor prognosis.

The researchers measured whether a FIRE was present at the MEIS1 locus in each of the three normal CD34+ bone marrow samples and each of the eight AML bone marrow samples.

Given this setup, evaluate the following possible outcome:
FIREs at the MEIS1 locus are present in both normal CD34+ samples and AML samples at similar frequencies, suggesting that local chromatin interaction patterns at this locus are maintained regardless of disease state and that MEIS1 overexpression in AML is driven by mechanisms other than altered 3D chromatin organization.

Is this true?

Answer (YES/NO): NO